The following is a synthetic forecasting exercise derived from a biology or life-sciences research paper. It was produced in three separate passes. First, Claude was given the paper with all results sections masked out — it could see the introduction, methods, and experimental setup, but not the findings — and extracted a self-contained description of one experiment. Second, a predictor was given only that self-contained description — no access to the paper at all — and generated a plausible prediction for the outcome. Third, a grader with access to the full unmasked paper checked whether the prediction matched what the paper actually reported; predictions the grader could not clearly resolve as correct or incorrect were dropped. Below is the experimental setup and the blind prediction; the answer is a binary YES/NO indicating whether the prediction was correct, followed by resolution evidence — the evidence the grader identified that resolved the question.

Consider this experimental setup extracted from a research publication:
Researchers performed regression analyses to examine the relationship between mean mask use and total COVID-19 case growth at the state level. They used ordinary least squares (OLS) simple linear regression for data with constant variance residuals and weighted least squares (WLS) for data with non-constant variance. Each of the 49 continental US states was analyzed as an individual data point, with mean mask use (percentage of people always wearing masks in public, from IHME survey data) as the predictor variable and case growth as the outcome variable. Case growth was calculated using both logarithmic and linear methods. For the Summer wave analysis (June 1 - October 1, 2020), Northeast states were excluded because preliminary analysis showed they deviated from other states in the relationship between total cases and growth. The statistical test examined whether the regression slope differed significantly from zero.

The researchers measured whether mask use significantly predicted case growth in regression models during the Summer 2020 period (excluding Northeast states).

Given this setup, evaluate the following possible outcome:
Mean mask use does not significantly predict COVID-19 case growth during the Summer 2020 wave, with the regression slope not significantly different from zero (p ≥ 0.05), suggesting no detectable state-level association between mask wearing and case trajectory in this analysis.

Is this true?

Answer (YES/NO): YES